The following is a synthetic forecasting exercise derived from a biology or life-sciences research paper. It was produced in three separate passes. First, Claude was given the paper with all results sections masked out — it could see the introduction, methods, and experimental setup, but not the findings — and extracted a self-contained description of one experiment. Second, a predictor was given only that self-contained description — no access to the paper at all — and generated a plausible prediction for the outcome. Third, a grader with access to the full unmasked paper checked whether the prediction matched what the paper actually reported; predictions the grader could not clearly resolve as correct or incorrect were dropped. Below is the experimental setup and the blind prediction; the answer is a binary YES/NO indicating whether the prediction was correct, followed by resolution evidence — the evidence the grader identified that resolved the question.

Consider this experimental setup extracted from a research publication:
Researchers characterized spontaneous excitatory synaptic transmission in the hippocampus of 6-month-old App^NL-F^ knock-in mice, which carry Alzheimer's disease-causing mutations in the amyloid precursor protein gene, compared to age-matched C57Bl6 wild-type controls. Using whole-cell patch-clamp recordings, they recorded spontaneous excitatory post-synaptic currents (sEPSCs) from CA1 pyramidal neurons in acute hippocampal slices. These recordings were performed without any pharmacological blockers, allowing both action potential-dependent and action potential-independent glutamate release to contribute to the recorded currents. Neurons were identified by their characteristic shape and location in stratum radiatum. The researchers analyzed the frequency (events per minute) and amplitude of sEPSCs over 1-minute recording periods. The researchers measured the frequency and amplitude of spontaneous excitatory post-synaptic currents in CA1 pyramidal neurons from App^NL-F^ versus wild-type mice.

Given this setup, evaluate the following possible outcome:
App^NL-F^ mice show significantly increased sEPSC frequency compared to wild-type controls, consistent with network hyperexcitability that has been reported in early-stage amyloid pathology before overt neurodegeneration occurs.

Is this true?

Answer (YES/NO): NO